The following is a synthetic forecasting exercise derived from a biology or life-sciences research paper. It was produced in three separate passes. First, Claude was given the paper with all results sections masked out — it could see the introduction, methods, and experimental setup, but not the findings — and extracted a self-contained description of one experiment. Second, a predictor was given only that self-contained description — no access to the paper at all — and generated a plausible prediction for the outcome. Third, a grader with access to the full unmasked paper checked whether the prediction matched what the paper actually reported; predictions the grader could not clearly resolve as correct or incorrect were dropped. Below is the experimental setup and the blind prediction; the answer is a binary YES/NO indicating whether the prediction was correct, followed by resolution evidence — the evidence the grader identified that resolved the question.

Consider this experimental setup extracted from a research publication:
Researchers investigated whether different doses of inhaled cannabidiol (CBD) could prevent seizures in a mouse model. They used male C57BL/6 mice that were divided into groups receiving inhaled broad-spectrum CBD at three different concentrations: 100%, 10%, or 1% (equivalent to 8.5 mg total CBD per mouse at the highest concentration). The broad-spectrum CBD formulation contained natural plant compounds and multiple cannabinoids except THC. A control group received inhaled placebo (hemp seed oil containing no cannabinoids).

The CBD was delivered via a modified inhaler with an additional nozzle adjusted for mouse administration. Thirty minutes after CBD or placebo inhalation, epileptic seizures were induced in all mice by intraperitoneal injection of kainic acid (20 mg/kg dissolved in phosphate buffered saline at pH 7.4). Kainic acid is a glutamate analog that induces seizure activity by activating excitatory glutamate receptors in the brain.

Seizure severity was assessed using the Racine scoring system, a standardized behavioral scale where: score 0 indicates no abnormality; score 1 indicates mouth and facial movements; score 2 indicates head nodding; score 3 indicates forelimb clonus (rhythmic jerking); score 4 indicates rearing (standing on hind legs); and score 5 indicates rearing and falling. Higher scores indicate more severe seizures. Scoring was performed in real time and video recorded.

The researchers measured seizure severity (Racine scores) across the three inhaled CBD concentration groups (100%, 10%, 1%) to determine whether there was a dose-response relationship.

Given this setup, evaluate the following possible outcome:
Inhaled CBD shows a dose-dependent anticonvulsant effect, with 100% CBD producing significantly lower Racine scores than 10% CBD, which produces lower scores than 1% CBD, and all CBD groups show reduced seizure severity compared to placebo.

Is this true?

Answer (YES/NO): NO